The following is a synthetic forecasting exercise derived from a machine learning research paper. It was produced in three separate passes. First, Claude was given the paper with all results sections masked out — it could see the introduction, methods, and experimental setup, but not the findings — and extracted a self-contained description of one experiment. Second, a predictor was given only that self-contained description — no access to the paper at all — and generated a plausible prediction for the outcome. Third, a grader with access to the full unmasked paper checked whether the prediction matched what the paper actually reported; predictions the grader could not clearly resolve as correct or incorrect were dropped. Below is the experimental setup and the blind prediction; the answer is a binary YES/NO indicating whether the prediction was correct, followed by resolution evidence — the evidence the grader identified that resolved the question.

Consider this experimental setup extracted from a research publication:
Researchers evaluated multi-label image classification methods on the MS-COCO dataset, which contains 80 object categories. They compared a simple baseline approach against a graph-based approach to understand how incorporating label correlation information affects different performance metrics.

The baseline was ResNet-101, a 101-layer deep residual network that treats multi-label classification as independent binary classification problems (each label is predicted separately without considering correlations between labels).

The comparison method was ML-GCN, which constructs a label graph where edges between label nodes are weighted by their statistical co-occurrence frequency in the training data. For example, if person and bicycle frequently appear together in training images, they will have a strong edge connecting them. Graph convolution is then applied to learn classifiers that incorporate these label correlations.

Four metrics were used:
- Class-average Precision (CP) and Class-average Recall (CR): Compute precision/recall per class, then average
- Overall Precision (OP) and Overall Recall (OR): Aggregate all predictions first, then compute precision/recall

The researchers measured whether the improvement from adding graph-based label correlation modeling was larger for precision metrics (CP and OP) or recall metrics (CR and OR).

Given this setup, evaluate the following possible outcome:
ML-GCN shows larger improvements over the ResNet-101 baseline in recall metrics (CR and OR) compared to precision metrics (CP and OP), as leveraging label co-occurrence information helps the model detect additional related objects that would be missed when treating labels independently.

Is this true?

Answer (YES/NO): YES